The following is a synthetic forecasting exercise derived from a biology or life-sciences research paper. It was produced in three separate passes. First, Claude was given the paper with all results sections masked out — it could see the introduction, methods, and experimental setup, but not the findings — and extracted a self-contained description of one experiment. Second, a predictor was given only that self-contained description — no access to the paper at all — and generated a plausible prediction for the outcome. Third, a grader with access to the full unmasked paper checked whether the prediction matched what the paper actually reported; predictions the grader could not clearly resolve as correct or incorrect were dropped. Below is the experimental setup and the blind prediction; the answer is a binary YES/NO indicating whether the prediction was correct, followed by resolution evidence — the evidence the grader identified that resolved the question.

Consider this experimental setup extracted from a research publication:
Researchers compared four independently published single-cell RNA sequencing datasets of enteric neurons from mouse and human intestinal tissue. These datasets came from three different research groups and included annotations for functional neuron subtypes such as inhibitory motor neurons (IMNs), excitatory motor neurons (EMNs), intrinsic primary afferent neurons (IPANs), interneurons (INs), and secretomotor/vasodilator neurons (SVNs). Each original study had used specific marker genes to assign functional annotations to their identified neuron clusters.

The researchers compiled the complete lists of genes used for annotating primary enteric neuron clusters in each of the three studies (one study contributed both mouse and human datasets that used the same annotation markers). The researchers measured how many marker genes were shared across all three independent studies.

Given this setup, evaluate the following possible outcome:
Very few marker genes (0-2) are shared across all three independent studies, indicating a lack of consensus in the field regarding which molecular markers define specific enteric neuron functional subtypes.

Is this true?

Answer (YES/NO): NO